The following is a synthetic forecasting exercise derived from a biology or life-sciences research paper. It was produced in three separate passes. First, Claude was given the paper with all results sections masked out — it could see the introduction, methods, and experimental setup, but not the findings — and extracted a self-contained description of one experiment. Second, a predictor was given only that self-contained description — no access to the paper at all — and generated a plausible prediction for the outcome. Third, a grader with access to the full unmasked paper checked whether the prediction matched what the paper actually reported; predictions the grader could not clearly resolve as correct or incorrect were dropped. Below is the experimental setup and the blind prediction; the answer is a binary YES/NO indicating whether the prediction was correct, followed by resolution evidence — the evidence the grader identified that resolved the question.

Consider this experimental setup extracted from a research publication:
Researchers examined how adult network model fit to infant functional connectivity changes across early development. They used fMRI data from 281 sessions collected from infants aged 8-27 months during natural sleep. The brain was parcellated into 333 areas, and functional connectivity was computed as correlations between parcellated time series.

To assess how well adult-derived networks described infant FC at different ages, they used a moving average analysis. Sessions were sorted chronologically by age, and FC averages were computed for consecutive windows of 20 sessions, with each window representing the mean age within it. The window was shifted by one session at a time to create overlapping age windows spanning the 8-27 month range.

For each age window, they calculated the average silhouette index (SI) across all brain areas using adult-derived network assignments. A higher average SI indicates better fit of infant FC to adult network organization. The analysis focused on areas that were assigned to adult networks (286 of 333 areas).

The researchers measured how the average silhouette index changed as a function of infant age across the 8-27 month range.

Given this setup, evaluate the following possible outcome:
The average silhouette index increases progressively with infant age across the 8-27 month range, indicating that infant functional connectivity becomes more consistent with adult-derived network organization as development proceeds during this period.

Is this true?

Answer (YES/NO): NO